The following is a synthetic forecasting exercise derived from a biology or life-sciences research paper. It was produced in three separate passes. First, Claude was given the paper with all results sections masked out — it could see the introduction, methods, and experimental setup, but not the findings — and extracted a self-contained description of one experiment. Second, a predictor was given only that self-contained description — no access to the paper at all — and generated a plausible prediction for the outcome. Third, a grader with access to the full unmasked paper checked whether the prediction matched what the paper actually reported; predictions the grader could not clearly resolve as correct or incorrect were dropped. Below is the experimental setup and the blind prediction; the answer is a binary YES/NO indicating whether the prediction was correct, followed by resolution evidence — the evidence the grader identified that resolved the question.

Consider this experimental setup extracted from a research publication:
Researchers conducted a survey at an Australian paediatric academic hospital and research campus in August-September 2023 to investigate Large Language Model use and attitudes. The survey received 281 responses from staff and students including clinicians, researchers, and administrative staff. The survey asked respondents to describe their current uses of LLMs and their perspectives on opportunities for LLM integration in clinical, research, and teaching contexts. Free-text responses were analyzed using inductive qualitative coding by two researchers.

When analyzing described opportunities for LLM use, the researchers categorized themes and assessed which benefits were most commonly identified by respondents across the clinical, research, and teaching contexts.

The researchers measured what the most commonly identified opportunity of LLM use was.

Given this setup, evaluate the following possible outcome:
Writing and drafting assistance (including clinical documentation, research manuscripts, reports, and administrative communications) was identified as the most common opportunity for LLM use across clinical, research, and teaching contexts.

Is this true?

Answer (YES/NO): NO